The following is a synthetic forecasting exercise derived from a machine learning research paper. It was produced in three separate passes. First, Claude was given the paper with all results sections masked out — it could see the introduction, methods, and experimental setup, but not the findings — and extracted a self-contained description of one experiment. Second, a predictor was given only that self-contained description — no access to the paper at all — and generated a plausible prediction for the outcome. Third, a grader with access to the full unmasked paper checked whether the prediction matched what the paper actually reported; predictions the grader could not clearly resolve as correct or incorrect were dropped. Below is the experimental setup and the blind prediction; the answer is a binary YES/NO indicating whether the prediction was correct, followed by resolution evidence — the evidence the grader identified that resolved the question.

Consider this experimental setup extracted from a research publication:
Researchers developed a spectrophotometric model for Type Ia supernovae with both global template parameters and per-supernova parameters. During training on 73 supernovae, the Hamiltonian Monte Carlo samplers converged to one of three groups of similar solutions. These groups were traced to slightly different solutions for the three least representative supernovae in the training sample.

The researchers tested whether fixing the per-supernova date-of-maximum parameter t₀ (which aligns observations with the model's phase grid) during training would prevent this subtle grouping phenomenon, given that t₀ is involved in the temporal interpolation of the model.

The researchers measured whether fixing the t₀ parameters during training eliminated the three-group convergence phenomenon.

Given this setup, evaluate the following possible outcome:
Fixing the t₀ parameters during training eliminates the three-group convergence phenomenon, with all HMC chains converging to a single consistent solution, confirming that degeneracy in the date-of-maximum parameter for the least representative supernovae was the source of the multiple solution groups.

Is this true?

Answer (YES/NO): NO